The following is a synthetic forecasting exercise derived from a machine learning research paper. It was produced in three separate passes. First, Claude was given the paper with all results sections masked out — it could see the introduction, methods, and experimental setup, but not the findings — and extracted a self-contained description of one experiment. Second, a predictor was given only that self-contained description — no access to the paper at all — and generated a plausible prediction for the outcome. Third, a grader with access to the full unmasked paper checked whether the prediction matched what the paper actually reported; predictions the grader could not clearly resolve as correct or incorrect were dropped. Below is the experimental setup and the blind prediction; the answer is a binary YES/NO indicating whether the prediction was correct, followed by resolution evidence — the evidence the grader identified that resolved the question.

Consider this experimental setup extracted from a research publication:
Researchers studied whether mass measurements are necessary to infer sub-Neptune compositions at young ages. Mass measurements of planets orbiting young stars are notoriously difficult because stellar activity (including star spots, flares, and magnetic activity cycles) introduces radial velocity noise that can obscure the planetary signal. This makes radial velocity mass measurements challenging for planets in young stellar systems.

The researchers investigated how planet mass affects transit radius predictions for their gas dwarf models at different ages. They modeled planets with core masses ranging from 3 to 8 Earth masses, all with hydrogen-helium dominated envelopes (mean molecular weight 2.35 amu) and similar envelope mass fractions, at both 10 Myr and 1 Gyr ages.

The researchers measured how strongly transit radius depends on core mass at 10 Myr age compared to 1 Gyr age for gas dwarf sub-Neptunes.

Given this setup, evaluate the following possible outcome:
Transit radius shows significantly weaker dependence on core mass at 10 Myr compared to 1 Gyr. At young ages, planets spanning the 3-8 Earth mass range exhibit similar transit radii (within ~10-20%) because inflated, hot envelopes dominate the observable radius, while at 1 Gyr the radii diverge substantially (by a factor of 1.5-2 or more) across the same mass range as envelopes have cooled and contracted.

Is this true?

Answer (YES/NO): NO